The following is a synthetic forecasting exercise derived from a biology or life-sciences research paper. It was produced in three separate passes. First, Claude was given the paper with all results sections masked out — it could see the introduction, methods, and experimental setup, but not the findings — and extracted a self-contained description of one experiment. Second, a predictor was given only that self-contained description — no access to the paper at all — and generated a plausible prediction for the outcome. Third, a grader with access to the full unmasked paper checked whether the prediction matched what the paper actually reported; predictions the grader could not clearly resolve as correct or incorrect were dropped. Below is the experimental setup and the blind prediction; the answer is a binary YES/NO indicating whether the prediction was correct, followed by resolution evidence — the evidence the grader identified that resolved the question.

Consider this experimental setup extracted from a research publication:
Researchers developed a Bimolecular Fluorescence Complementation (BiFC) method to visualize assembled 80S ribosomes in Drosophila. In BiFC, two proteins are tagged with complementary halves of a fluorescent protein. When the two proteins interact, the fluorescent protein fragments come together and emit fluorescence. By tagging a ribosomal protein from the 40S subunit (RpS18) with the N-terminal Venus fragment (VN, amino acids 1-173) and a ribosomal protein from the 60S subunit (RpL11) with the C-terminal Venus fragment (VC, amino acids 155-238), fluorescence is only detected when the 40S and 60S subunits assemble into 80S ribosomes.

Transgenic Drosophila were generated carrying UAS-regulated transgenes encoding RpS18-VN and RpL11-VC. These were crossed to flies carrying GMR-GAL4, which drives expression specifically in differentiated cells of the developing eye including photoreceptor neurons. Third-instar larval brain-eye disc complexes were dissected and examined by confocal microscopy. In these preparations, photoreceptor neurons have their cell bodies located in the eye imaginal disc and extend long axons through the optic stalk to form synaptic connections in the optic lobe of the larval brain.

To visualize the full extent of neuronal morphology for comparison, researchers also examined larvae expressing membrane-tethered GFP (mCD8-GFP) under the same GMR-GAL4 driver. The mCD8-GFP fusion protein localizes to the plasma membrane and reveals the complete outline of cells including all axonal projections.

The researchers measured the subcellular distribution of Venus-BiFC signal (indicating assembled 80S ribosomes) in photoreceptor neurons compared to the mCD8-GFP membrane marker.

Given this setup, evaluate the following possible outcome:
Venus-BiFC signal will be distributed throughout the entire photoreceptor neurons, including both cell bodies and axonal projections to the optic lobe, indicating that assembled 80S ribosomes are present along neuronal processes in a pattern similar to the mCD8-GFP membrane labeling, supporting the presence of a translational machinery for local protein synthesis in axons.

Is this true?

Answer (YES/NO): NO